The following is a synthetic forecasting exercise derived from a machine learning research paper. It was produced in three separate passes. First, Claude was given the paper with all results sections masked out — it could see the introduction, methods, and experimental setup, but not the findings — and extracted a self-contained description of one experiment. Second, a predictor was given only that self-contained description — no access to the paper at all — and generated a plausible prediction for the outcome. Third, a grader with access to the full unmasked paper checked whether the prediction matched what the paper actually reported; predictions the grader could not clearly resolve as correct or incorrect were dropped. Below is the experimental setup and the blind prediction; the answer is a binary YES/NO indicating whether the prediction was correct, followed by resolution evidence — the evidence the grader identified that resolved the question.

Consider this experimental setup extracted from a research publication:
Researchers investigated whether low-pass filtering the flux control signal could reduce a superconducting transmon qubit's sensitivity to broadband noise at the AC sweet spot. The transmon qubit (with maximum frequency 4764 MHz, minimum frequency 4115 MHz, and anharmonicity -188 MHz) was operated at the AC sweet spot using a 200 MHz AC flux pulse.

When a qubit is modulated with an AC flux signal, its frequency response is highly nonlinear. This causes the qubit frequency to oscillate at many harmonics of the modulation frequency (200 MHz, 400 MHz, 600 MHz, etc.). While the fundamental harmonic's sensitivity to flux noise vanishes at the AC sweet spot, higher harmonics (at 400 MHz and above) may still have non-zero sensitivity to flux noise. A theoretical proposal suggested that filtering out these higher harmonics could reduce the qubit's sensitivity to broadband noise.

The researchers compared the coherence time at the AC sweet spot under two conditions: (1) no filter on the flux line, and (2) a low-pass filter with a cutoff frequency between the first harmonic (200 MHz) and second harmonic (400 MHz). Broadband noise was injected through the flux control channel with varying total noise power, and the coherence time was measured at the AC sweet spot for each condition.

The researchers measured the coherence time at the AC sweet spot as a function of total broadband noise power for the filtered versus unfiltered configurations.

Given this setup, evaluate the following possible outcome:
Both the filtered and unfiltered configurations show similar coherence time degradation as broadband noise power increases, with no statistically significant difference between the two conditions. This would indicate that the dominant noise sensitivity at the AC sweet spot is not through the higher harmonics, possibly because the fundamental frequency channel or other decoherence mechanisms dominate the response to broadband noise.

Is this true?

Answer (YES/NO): NO